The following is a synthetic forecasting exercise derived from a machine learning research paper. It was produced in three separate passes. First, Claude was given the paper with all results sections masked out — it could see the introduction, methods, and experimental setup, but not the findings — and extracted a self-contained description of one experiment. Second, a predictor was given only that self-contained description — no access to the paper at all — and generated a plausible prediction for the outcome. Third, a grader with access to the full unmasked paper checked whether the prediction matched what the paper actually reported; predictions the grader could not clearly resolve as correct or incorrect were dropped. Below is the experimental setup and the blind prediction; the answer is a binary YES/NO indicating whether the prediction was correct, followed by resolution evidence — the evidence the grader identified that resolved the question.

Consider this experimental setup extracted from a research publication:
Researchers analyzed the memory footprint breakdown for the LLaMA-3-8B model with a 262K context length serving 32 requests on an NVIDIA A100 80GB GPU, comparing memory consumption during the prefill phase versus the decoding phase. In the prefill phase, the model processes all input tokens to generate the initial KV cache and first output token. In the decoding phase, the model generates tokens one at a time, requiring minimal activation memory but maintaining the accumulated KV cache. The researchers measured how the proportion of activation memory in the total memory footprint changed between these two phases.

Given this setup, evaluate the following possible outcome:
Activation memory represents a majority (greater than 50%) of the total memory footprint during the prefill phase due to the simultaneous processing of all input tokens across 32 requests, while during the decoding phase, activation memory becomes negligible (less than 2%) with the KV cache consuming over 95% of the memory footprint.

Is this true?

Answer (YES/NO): NO